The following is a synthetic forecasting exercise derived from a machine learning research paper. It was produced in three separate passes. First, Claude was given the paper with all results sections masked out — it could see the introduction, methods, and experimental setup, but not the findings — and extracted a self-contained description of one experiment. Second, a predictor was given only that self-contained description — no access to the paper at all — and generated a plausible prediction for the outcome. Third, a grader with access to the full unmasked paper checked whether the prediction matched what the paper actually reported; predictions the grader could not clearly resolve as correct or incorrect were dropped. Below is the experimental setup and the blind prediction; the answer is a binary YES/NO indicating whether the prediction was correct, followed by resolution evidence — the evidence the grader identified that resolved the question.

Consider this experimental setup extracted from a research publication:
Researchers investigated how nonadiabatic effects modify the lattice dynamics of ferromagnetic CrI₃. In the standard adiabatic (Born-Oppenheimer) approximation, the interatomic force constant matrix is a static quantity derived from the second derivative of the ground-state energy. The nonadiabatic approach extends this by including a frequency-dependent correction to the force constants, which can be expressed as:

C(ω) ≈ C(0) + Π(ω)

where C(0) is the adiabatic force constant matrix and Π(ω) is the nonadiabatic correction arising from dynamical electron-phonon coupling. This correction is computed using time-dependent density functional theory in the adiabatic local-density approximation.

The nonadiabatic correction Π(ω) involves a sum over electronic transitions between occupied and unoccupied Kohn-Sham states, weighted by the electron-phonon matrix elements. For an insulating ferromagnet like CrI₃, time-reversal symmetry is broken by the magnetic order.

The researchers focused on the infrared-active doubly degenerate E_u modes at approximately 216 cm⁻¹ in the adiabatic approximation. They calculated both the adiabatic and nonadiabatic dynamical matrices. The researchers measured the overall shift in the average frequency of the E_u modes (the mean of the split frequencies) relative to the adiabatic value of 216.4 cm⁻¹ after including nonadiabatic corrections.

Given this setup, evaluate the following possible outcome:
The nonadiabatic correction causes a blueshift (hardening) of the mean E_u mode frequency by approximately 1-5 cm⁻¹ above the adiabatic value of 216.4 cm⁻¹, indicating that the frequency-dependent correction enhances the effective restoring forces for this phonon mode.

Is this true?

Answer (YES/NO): NO